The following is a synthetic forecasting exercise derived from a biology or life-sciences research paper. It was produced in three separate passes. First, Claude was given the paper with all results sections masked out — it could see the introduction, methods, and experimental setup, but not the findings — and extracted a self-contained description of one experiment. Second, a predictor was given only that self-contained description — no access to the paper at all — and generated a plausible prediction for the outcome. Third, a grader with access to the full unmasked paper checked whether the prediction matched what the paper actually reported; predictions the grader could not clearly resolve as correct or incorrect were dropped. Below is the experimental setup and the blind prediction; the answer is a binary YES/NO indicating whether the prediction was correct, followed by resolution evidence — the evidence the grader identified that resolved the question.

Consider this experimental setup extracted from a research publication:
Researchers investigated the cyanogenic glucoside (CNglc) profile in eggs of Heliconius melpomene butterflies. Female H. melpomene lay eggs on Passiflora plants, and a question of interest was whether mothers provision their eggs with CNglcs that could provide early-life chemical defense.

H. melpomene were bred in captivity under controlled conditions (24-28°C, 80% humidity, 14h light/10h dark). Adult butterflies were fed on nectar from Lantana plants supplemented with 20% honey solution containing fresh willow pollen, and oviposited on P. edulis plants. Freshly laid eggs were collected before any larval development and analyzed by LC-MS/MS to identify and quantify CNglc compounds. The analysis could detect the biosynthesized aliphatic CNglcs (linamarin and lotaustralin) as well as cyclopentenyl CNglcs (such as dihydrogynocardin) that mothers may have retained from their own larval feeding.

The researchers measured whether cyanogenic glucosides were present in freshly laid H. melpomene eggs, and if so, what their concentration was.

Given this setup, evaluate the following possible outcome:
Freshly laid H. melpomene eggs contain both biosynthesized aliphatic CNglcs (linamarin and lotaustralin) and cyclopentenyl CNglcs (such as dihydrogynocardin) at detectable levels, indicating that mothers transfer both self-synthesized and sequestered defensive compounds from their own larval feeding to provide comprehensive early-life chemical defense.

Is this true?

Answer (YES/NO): NO